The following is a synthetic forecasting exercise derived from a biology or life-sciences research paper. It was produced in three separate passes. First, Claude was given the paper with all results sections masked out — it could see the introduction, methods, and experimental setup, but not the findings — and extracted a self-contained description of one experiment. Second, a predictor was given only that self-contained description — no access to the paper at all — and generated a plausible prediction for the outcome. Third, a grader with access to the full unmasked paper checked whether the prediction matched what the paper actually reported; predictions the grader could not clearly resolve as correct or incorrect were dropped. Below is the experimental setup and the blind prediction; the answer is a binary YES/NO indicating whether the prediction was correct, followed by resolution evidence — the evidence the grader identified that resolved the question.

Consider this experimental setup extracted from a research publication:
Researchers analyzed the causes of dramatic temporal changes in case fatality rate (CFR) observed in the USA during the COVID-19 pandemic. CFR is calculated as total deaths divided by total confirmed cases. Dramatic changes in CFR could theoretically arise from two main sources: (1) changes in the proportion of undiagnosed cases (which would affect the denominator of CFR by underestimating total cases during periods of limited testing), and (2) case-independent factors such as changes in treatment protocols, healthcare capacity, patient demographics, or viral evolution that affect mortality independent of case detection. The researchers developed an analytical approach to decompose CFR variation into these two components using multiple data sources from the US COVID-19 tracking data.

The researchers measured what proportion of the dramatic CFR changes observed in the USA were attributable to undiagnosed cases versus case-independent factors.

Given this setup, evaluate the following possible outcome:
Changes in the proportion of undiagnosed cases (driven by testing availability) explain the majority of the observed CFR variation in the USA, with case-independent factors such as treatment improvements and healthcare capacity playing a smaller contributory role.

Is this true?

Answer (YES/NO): YES